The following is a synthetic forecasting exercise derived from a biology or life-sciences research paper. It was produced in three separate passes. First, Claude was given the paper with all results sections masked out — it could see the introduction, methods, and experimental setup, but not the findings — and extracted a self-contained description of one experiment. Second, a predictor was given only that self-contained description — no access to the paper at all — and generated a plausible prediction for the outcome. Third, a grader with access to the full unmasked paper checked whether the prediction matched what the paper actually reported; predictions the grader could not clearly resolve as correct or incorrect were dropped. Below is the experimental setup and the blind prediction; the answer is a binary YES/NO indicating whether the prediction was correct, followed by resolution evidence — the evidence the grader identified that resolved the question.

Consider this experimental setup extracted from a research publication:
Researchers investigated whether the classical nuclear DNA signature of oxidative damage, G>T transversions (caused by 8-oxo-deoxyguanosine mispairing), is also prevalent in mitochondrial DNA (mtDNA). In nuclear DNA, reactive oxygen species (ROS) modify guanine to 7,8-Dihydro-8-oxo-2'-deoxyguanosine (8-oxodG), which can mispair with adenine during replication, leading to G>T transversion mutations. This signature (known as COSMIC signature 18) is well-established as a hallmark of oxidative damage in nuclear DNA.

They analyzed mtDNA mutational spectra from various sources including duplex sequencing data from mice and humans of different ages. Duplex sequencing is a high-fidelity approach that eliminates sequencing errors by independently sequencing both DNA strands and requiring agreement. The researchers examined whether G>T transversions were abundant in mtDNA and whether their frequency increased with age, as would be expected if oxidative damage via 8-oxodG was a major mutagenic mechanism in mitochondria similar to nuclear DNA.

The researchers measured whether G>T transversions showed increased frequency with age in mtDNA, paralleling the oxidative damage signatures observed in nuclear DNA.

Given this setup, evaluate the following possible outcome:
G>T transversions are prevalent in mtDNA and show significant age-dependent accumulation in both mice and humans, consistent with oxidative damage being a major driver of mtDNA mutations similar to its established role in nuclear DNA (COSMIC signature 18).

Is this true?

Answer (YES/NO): NO